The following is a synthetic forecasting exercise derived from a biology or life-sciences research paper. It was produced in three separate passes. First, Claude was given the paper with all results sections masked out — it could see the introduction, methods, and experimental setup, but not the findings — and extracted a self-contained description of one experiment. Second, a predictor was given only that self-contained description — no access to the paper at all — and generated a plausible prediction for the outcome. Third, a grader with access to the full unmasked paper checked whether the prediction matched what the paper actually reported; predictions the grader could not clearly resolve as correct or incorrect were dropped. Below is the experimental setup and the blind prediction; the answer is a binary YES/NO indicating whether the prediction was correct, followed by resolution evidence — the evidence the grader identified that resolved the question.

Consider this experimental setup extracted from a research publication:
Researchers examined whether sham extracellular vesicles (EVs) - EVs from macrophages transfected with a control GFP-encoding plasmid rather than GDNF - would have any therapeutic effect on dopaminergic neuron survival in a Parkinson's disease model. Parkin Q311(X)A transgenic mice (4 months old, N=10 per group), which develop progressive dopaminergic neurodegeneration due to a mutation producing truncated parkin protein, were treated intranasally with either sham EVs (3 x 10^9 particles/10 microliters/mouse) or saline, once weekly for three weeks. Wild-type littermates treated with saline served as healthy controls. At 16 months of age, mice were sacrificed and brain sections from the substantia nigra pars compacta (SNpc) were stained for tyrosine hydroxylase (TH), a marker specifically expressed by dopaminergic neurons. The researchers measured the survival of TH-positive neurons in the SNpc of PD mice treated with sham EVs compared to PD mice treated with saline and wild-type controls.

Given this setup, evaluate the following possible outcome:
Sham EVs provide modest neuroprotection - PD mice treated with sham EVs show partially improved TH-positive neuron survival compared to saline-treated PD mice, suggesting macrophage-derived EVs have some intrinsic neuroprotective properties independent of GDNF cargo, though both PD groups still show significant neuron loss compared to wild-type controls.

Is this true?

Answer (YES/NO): NO